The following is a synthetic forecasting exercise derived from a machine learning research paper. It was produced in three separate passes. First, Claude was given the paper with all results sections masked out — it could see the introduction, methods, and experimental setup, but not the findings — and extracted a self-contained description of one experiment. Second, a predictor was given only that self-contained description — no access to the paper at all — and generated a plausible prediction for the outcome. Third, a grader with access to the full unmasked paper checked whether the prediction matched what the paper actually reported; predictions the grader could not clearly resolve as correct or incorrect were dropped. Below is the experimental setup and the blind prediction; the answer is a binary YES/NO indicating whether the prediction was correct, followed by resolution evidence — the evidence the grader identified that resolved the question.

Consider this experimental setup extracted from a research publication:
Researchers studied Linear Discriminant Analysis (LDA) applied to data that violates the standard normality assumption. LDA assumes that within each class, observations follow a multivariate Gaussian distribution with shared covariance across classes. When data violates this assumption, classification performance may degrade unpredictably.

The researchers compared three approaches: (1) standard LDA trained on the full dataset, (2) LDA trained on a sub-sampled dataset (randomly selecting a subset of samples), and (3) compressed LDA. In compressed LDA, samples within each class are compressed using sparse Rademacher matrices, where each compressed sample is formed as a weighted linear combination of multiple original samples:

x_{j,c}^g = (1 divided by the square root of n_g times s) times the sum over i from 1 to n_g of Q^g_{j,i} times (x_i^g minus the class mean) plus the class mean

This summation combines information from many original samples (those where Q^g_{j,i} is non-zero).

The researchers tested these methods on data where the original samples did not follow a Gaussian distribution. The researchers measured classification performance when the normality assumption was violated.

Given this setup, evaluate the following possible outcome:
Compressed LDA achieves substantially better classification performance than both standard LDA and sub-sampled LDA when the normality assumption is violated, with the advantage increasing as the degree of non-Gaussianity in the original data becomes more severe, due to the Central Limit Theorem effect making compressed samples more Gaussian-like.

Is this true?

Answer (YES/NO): NO